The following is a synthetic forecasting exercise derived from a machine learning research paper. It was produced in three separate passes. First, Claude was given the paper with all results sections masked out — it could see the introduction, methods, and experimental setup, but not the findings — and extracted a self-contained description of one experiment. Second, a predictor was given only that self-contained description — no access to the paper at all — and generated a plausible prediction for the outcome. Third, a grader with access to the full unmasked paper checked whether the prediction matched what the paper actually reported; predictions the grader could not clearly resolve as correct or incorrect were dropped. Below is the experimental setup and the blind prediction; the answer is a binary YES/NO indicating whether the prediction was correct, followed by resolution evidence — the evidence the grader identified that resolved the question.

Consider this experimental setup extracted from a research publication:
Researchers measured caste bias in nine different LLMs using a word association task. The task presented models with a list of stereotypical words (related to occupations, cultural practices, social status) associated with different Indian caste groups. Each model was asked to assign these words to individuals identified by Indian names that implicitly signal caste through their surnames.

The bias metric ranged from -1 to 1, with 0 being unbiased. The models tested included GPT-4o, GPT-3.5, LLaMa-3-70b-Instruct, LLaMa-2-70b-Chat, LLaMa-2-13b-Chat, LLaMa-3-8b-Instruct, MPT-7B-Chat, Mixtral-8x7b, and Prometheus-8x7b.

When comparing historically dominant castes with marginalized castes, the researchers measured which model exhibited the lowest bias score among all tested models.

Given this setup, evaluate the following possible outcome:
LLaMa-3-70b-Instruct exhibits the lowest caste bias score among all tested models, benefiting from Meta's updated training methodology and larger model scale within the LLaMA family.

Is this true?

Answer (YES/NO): NO